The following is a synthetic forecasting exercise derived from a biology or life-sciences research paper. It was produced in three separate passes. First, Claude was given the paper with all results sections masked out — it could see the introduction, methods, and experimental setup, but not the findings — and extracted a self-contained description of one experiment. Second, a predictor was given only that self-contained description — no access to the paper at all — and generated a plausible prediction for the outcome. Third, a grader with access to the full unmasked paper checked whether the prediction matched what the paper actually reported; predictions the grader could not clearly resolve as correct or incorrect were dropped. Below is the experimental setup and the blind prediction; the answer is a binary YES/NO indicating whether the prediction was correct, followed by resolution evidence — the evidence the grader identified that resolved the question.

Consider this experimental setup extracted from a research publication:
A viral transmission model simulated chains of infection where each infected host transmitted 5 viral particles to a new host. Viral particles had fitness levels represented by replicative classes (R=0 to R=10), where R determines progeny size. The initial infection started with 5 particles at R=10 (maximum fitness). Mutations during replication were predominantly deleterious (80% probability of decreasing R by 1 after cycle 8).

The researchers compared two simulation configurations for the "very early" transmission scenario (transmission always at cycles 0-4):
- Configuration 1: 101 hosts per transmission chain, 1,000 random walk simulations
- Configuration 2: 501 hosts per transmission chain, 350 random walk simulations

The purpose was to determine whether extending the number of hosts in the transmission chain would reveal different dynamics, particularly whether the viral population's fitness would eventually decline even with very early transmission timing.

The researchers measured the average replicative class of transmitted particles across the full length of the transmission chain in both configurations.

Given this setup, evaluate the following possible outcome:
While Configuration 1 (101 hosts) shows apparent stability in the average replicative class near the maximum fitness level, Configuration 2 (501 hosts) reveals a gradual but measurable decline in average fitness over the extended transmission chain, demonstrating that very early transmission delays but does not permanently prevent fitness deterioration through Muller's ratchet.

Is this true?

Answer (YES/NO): NO